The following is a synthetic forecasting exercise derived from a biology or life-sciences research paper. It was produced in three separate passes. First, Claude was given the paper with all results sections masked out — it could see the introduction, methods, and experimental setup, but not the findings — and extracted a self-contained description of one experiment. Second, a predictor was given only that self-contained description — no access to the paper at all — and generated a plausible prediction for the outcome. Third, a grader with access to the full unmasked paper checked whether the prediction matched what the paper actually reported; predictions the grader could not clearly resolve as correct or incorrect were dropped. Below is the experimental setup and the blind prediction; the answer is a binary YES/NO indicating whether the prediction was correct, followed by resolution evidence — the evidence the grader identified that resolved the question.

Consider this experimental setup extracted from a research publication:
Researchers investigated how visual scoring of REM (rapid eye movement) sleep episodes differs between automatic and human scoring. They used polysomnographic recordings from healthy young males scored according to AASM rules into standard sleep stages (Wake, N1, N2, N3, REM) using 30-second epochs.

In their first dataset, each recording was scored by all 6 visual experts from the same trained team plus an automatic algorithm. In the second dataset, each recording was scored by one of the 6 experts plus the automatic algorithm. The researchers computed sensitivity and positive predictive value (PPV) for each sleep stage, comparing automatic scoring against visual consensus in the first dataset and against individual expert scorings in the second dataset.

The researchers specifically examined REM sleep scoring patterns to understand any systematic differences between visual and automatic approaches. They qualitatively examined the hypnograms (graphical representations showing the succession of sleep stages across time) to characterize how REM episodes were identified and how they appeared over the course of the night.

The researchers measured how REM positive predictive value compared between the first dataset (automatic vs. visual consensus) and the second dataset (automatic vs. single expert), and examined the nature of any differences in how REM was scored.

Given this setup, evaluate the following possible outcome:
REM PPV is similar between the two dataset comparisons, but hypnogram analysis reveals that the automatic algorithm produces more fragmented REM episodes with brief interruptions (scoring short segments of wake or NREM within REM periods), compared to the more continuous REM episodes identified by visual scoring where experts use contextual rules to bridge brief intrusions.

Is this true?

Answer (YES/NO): NO